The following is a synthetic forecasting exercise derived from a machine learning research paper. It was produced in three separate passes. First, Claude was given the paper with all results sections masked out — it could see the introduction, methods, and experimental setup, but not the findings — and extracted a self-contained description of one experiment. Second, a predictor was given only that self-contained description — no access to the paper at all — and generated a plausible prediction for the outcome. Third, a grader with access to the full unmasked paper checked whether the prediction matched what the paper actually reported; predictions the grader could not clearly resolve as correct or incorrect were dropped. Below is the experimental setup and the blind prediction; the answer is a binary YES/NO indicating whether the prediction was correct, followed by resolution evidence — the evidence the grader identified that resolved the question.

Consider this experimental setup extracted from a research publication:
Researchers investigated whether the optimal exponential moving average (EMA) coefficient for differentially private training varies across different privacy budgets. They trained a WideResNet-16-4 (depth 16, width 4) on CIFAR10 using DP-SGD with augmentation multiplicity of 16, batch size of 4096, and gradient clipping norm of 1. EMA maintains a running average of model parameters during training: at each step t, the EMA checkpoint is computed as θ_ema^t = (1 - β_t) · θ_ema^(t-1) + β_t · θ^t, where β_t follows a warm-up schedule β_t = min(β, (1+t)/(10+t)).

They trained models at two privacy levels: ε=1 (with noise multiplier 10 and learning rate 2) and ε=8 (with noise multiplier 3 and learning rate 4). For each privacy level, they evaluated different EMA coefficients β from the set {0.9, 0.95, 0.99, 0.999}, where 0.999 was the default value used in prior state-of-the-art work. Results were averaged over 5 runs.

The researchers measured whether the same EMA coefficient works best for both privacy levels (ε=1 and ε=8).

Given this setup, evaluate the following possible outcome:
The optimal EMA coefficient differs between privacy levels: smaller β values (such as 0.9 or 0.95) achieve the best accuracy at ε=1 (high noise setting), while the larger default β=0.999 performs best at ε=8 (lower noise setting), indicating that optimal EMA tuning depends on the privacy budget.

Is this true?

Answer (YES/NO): NO